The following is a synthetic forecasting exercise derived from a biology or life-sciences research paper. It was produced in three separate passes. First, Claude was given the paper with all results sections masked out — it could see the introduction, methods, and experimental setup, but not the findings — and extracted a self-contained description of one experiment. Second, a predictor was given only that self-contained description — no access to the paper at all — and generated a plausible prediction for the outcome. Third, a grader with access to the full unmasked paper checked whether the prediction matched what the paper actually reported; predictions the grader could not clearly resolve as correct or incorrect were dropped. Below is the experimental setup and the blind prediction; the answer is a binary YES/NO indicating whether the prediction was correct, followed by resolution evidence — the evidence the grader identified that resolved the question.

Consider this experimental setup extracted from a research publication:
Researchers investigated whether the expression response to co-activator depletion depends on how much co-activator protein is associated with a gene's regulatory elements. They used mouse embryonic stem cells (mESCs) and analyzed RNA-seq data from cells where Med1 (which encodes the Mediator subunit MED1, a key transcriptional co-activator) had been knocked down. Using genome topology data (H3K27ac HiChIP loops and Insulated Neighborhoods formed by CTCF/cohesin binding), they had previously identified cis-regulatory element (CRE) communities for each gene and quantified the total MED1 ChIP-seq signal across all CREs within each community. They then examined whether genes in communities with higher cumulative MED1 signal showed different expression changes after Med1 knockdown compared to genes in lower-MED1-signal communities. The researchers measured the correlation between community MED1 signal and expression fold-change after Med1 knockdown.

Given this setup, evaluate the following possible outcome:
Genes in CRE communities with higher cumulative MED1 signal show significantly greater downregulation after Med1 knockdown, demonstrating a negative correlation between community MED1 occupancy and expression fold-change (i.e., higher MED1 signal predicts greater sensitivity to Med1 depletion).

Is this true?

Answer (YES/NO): YES